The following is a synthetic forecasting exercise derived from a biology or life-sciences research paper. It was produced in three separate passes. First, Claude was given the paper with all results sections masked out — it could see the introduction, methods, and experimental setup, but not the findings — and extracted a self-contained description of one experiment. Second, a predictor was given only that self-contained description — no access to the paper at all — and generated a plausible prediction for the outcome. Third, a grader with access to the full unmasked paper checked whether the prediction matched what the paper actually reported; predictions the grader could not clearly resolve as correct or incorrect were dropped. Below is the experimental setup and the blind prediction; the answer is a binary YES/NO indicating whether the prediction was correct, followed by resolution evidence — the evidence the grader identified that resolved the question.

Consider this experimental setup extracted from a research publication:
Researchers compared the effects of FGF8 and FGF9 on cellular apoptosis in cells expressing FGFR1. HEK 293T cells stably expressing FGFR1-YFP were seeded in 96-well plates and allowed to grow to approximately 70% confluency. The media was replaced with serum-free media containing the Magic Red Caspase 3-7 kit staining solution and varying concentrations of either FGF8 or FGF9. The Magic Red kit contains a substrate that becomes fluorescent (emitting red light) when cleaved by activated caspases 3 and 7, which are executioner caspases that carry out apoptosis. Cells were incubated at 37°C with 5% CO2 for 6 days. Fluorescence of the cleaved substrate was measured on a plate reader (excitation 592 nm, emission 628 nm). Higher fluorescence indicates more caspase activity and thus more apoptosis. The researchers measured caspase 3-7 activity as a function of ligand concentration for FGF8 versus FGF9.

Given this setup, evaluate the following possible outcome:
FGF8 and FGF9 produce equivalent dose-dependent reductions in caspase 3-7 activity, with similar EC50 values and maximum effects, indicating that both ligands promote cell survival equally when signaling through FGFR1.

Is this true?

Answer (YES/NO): NO